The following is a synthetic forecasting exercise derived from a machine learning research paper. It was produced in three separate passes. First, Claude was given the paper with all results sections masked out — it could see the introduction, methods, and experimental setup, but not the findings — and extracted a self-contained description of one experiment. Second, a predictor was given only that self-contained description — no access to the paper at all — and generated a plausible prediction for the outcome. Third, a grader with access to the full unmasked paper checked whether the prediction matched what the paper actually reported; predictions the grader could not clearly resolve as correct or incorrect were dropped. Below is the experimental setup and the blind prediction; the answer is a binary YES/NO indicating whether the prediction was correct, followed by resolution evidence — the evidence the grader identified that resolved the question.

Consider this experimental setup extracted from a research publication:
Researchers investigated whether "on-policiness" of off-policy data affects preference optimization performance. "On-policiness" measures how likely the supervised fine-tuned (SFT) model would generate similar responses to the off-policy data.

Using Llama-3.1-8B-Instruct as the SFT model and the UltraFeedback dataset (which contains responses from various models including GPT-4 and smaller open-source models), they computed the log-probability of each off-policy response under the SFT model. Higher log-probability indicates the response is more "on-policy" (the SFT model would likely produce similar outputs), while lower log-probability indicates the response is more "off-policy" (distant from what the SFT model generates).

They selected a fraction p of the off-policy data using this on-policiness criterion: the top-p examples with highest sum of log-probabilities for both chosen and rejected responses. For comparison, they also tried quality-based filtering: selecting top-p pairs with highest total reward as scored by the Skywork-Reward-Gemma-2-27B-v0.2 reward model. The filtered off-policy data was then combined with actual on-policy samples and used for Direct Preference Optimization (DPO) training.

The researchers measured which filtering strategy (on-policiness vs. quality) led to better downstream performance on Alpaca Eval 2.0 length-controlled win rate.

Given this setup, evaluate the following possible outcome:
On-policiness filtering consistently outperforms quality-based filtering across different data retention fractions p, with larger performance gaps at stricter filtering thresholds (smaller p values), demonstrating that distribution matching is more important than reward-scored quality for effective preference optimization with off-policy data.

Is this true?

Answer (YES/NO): NO